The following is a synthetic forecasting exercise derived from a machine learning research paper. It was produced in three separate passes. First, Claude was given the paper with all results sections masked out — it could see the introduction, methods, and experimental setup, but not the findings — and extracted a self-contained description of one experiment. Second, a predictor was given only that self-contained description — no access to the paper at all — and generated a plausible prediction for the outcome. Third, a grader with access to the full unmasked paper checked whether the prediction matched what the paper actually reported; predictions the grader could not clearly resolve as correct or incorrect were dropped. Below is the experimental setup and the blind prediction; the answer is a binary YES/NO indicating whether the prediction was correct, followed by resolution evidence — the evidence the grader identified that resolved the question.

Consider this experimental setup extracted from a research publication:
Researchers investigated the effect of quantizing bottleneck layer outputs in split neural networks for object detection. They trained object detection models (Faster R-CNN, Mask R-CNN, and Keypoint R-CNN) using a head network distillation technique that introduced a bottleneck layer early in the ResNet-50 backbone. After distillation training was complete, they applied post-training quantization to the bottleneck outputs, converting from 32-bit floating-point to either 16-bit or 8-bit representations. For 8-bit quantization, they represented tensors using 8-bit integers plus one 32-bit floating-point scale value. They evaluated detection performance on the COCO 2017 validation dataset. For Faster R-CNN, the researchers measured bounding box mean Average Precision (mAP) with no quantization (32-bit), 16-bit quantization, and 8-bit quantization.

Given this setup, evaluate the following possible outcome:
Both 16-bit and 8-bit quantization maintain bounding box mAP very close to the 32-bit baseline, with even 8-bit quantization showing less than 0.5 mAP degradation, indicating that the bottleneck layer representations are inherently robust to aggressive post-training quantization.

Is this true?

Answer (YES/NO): YES